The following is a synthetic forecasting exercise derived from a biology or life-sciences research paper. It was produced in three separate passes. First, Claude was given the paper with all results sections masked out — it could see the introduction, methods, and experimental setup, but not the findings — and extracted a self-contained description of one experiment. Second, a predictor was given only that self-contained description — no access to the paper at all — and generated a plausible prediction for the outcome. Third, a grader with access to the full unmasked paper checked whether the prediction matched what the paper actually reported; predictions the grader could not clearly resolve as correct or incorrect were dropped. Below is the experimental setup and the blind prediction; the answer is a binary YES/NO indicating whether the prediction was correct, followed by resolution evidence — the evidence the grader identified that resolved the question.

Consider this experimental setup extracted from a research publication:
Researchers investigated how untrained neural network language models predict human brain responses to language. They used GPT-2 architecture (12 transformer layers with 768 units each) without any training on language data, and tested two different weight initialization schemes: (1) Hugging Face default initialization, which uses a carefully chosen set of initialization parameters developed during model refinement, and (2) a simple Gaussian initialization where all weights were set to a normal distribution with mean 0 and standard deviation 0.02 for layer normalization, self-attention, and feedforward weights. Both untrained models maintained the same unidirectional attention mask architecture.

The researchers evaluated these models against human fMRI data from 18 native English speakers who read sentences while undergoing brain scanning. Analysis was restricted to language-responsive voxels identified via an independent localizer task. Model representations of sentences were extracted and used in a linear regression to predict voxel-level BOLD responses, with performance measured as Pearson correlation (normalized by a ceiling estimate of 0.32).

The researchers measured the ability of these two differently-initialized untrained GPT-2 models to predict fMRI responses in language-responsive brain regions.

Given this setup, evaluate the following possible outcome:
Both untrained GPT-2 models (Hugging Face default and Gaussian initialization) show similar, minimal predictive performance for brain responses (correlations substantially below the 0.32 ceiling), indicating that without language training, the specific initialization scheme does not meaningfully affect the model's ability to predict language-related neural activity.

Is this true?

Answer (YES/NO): NO